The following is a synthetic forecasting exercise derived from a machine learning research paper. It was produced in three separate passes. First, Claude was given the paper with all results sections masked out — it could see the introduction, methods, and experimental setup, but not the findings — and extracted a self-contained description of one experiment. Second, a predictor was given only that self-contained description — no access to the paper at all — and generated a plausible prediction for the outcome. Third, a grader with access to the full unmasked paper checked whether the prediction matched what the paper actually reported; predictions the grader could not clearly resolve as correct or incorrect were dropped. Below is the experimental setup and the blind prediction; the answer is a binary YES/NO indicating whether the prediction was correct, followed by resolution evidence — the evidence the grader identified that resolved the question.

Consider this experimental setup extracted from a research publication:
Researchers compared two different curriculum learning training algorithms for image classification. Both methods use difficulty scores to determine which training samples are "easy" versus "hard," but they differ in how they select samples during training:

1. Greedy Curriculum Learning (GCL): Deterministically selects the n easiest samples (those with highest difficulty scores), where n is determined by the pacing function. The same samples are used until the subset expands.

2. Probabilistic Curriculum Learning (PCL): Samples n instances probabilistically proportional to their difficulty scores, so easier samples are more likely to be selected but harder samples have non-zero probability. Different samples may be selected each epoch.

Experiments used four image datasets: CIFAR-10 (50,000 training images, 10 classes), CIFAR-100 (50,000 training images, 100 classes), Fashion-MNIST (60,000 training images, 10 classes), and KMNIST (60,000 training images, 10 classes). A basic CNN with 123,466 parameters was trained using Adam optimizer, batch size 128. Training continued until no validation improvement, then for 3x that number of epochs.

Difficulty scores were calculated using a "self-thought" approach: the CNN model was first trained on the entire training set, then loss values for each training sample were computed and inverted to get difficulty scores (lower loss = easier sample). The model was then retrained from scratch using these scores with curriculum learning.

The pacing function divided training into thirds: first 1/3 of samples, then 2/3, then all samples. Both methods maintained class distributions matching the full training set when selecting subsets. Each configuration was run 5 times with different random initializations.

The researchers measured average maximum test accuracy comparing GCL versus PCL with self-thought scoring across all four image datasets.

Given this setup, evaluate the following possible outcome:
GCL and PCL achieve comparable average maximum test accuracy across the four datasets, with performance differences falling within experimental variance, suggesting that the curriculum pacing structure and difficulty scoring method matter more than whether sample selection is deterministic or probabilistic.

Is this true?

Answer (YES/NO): NO